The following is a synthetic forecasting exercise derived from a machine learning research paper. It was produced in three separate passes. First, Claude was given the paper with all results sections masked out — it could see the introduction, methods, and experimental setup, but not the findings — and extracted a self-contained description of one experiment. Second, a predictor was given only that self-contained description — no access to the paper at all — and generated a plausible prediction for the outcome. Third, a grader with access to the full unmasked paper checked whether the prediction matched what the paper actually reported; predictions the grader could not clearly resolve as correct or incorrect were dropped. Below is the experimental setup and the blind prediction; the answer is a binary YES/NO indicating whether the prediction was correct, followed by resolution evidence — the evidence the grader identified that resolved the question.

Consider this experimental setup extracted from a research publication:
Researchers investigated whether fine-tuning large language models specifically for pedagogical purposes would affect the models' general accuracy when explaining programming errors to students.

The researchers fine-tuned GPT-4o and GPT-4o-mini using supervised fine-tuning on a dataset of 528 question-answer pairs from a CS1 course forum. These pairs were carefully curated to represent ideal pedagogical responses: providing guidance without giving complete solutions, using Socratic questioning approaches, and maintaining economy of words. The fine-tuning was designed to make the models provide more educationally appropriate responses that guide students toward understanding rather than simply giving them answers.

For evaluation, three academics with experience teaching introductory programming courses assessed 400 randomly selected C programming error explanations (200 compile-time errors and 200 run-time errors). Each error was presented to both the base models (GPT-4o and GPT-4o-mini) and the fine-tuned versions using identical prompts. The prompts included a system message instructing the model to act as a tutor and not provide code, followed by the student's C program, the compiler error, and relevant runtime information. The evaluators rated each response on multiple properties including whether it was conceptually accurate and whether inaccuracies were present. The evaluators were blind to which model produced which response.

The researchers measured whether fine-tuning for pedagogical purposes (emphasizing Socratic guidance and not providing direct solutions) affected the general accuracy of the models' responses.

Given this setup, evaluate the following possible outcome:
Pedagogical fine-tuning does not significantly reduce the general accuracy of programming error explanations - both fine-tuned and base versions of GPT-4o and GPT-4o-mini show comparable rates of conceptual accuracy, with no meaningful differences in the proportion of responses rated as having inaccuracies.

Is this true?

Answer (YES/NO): NO